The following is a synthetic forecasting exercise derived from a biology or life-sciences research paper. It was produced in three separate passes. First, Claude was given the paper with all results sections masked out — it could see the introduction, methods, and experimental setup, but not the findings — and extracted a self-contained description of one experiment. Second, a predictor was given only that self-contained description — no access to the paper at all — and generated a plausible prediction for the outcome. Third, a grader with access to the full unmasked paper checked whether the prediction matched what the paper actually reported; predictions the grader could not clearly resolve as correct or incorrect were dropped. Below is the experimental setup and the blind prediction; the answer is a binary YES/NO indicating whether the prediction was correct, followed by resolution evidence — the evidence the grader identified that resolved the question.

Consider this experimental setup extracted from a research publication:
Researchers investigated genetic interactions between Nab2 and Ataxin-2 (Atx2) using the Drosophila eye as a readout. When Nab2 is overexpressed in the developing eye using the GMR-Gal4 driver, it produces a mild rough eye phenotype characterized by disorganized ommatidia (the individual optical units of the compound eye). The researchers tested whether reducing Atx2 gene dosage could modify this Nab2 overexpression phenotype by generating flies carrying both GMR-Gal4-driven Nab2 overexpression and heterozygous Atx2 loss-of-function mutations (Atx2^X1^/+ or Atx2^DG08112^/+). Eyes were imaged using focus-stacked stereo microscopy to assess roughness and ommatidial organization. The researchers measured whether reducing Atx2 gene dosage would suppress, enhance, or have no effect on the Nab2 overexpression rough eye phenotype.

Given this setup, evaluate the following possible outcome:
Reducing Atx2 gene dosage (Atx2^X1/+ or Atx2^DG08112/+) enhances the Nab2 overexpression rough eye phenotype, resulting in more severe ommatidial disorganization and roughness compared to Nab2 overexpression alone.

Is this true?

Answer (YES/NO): NO